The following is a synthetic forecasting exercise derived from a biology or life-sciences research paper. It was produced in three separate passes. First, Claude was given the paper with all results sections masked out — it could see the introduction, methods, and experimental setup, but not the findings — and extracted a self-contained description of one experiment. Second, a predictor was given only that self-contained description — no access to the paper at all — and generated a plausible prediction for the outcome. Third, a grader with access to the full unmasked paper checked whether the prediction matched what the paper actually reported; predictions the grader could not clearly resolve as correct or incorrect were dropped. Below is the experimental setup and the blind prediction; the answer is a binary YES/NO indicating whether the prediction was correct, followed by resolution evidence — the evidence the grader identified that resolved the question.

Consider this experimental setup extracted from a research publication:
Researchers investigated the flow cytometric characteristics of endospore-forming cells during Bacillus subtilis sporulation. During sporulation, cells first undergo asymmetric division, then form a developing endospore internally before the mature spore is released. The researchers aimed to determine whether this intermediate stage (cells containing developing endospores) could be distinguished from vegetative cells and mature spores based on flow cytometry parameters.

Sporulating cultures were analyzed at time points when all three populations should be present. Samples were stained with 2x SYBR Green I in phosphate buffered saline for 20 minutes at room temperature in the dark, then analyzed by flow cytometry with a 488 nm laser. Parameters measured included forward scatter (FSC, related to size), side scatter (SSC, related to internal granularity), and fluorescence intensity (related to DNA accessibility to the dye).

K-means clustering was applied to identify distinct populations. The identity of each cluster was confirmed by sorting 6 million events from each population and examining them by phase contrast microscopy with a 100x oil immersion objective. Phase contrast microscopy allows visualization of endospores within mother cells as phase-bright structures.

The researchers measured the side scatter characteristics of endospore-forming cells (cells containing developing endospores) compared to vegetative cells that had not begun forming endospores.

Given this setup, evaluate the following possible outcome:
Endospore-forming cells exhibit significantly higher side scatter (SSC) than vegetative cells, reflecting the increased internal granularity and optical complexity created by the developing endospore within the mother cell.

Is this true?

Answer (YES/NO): YES